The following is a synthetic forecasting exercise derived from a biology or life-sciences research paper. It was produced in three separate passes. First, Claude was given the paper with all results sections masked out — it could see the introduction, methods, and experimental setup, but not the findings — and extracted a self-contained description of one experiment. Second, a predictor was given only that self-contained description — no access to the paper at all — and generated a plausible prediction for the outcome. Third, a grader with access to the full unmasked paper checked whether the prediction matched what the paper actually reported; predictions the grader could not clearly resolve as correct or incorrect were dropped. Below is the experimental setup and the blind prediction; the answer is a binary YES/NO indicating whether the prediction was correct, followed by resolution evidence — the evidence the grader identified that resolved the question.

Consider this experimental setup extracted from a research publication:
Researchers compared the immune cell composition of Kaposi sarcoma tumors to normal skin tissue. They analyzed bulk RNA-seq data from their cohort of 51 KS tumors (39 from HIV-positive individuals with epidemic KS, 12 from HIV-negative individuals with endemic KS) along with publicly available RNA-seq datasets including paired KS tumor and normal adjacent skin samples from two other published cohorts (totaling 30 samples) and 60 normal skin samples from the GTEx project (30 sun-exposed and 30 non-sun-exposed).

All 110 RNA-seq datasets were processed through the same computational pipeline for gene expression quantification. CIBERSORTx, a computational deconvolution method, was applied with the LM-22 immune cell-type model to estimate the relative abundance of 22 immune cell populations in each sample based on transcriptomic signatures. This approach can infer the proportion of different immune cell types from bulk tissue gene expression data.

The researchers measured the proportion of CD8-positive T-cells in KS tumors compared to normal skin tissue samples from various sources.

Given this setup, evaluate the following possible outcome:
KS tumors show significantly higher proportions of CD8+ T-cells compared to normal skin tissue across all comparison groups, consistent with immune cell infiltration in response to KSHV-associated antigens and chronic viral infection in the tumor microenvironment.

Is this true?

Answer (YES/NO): YES